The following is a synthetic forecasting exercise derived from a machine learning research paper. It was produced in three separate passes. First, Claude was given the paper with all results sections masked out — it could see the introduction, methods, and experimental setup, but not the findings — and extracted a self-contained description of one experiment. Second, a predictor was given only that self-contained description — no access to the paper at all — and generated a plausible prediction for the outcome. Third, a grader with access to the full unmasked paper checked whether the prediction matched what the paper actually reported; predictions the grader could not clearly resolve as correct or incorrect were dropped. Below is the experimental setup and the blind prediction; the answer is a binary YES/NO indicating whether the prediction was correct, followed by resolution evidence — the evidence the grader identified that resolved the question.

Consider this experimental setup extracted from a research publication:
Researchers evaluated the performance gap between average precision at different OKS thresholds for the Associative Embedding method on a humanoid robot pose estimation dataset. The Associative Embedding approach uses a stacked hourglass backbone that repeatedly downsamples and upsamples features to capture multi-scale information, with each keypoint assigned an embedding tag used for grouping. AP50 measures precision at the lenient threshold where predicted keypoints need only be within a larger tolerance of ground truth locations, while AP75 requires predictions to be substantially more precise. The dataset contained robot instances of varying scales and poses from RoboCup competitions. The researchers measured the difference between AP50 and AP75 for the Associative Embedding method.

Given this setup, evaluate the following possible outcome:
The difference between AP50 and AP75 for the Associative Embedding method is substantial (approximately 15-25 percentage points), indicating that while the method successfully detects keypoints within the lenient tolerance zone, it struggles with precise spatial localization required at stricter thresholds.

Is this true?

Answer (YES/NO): NO